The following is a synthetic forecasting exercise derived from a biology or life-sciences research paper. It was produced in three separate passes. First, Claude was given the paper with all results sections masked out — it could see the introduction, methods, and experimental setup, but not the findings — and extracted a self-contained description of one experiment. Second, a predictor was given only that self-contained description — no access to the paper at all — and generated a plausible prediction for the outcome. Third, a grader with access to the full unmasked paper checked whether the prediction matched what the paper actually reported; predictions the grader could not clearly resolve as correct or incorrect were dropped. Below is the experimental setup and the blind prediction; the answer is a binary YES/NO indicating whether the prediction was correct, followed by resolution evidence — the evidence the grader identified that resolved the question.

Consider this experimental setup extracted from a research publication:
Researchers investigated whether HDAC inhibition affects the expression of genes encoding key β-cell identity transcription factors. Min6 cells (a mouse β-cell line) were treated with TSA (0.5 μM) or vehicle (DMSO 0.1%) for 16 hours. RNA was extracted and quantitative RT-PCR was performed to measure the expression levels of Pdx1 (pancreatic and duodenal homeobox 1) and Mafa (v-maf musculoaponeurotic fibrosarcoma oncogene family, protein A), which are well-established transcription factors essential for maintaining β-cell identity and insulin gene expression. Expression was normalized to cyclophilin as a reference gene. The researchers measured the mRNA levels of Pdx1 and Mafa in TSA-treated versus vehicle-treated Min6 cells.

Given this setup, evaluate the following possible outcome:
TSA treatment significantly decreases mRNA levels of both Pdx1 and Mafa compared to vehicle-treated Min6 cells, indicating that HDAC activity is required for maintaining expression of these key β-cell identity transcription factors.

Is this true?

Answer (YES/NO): YES